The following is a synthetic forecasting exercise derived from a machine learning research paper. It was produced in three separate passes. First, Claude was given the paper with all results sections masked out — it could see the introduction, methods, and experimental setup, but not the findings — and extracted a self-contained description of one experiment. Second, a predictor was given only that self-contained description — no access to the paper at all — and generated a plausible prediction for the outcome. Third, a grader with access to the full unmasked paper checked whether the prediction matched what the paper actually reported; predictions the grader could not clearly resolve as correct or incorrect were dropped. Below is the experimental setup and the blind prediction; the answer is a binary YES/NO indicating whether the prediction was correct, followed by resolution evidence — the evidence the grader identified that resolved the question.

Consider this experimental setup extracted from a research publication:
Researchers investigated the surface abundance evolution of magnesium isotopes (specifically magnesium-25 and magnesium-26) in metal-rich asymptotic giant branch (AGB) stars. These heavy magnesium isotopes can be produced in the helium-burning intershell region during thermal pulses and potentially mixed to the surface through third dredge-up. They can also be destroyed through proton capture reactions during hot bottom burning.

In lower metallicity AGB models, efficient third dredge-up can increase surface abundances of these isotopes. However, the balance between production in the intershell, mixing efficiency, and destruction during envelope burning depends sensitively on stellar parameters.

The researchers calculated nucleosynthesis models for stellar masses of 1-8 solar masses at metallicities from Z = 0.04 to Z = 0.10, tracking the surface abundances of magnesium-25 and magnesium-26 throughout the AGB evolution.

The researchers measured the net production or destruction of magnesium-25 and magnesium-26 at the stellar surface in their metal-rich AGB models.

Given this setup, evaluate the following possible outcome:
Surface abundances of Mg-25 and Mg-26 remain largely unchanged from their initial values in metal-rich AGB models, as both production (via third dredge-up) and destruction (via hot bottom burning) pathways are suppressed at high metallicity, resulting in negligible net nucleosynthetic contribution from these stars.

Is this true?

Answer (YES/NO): NO